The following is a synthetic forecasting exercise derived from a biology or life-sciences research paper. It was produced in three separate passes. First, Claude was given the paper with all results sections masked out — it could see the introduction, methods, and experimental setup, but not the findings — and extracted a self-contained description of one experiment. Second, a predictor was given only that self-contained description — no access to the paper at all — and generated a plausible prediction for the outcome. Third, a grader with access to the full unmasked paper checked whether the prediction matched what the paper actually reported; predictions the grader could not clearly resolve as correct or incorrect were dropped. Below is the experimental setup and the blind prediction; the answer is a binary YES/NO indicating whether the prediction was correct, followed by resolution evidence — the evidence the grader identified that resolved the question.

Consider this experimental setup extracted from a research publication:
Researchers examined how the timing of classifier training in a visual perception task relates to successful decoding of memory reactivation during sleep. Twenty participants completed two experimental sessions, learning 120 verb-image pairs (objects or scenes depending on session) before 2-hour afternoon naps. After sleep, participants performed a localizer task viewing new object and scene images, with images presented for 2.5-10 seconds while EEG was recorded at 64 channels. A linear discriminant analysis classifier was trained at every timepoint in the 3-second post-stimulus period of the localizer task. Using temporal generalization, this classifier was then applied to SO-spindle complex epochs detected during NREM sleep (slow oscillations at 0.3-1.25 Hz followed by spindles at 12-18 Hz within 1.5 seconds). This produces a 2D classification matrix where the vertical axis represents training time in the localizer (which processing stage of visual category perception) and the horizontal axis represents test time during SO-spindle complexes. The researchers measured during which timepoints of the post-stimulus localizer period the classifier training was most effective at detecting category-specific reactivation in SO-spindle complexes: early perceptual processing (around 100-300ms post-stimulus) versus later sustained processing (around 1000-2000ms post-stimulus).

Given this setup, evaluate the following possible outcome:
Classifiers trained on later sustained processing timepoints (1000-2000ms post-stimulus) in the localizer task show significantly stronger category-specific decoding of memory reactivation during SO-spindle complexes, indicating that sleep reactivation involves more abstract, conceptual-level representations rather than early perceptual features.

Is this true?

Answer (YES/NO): NO